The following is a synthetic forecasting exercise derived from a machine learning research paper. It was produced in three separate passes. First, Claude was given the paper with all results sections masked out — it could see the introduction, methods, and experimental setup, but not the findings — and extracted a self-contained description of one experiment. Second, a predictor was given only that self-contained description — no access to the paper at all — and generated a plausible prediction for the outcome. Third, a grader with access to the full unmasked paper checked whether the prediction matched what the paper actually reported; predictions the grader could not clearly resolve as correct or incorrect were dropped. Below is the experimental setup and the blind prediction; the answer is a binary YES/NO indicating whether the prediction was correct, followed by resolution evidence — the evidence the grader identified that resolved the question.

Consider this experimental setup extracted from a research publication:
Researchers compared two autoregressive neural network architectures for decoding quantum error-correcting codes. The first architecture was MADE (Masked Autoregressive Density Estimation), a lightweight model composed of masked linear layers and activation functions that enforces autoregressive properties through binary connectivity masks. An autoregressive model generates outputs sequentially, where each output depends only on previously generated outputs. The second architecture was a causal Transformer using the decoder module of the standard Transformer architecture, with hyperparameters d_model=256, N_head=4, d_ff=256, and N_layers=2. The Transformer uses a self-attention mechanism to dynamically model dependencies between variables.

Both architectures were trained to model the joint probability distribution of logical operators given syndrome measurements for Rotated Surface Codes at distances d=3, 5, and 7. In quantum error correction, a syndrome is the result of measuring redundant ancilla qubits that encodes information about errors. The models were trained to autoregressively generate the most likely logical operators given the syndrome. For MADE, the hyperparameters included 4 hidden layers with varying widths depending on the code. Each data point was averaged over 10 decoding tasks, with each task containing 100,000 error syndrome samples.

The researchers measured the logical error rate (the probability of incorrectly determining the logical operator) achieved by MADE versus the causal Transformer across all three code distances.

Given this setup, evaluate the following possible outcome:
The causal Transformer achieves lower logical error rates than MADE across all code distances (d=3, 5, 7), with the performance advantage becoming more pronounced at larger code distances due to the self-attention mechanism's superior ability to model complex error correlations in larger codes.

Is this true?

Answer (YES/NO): NO